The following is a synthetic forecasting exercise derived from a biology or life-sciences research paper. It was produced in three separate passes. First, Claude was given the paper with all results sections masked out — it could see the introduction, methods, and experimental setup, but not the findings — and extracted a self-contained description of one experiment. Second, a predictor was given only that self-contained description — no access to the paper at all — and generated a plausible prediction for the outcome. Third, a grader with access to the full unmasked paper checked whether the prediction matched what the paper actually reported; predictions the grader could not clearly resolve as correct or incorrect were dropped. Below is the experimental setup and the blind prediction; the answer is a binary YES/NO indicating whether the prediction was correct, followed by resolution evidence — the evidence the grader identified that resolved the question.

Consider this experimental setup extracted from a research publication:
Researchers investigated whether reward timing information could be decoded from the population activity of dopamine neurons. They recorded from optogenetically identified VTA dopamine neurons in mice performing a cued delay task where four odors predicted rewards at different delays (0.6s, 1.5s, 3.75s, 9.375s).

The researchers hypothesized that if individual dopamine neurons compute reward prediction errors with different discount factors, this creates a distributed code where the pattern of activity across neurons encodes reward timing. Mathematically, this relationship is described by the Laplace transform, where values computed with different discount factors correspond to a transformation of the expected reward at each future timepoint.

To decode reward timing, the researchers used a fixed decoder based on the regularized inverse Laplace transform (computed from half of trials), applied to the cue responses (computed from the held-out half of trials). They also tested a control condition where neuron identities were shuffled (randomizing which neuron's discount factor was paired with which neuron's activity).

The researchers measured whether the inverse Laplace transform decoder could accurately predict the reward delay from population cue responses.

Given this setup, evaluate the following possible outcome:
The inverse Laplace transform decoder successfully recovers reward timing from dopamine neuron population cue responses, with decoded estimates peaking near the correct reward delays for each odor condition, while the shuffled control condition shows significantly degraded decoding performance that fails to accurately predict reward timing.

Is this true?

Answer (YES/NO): YES